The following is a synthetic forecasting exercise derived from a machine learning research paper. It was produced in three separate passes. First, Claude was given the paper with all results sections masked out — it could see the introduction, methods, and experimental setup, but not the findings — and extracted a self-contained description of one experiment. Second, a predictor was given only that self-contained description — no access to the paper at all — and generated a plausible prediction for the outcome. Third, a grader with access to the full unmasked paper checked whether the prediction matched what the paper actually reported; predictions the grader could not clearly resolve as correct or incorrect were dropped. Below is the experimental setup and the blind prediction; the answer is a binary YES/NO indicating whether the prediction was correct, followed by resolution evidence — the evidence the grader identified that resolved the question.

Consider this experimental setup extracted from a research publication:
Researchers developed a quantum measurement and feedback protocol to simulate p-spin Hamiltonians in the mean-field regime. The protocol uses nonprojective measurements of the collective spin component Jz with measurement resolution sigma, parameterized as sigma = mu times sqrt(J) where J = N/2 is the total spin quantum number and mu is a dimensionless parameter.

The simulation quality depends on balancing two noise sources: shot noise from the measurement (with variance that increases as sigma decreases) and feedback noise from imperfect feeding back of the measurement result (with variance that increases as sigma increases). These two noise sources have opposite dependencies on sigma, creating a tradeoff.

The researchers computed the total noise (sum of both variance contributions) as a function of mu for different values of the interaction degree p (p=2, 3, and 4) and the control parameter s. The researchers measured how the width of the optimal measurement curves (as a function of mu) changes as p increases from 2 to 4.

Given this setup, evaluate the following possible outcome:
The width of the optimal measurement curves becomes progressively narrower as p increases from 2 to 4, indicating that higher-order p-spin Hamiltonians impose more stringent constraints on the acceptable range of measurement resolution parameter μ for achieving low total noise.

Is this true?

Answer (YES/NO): YES